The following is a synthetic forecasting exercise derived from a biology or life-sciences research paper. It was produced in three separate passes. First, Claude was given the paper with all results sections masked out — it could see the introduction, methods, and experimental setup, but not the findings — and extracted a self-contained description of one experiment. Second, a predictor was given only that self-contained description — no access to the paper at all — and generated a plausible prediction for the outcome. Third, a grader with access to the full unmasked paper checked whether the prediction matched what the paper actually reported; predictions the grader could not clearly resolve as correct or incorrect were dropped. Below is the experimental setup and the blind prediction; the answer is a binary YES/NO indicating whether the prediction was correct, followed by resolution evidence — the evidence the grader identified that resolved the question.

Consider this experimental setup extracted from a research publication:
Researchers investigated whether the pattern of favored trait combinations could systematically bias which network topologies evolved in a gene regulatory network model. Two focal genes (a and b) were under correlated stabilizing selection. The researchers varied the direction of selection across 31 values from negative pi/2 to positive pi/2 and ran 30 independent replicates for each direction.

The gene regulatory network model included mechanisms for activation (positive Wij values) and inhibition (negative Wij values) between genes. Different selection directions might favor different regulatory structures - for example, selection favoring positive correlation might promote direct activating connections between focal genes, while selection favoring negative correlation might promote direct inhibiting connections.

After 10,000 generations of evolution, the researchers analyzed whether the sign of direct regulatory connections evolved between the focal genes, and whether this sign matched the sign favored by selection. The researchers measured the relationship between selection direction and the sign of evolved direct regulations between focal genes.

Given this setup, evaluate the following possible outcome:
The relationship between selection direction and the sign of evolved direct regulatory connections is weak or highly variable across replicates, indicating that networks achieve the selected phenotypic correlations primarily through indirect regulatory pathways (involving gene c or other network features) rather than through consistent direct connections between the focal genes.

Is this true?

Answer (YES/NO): NO